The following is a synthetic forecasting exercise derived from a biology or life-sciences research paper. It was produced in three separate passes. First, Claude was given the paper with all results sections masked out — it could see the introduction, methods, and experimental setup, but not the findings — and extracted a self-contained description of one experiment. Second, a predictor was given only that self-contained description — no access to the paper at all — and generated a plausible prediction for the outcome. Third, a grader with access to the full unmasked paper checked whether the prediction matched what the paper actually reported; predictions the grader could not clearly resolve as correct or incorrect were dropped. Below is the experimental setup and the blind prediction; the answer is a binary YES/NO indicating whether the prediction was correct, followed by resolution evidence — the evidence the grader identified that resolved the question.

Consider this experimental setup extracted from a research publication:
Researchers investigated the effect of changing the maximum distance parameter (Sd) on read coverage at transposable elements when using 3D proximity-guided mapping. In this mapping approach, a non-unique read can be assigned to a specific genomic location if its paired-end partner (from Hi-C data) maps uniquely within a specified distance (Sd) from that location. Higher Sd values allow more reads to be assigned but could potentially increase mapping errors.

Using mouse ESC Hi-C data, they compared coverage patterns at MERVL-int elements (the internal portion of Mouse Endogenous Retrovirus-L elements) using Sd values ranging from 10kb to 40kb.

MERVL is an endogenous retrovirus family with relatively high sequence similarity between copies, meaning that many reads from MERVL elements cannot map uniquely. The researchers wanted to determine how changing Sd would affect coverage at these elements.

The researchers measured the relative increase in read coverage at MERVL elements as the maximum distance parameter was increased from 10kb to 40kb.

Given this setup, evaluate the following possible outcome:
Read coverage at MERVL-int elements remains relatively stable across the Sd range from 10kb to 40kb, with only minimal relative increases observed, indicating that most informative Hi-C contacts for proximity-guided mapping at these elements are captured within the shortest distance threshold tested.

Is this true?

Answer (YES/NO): NO